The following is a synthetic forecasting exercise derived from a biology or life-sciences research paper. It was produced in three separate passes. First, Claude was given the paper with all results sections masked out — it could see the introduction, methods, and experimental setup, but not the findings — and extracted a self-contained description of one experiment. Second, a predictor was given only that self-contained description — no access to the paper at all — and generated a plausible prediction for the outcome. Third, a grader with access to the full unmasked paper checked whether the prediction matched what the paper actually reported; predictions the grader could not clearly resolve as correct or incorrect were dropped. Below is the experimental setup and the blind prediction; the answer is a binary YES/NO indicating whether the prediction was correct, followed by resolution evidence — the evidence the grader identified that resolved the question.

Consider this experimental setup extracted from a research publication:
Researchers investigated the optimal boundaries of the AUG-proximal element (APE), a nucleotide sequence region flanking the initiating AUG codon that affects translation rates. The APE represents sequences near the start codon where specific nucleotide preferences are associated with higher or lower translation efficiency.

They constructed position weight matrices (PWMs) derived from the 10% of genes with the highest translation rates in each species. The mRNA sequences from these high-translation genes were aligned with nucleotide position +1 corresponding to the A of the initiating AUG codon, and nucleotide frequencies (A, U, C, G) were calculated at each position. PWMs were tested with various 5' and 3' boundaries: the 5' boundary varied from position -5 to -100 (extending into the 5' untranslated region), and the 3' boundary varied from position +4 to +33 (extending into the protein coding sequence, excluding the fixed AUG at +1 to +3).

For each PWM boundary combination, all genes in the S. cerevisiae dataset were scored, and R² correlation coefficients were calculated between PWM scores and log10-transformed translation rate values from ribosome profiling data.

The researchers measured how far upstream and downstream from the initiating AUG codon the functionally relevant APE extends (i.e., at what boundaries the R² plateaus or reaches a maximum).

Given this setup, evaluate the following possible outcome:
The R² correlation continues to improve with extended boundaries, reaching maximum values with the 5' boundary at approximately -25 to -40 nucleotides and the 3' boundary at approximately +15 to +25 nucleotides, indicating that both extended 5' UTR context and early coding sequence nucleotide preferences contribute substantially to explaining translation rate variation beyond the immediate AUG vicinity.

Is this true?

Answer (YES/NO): NO